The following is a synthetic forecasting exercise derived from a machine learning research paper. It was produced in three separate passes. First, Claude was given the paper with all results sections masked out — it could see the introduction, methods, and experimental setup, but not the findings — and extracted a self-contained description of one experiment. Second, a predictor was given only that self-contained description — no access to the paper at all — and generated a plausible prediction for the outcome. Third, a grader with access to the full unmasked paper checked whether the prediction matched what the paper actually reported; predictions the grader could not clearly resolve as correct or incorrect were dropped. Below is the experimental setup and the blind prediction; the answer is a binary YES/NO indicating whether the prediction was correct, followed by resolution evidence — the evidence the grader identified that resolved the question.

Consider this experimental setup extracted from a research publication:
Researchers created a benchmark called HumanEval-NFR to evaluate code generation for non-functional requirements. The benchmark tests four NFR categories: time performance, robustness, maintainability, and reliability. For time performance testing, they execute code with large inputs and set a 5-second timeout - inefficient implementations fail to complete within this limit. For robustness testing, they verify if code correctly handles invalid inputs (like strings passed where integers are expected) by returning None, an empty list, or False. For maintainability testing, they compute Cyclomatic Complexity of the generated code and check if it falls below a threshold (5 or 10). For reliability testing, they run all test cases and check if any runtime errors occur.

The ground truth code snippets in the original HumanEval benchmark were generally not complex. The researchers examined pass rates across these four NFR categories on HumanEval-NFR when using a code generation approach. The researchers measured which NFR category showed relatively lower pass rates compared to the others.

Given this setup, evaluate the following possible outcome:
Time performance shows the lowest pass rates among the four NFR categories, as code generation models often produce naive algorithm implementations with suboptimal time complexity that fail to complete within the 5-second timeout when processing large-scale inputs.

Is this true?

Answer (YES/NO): NO